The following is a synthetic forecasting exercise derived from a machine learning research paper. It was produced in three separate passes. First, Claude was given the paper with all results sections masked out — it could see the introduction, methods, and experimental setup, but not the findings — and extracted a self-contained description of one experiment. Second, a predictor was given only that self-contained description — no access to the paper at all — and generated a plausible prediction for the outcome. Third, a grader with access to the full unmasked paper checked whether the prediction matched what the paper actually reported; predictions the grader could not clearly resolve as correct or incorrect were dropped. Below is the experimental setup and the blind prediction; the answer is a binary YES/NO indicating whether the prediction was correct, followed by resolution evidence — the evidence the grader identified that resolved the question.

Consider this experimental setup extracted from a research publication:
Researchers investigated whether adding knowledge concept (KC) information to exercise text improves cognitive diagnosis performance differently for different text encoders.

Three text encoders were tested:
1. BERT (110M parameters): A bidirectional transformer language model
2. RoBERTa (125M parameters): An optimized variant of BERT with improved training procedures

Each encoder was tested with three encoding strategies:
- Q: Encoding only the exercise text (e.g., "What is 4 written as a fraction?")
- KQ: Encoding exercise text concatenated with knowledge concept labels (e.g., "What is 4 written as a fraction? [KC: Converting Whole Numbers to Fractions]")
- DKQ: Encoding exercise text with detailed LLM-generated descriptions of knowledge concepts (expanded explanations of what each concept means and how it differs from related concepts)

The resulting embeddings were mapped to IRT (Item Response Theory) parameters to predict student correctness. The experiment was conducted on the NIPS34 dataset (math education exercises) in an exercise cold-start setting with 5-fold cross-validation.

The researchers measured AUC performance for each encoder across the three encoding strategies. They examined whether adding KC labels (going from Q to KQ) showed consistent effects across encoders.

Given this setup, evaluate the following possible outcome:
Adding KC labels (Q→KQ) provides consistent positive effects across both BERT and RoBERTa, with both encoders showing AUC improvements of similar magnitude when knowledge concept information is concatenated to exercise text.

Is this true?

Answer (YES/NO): NO